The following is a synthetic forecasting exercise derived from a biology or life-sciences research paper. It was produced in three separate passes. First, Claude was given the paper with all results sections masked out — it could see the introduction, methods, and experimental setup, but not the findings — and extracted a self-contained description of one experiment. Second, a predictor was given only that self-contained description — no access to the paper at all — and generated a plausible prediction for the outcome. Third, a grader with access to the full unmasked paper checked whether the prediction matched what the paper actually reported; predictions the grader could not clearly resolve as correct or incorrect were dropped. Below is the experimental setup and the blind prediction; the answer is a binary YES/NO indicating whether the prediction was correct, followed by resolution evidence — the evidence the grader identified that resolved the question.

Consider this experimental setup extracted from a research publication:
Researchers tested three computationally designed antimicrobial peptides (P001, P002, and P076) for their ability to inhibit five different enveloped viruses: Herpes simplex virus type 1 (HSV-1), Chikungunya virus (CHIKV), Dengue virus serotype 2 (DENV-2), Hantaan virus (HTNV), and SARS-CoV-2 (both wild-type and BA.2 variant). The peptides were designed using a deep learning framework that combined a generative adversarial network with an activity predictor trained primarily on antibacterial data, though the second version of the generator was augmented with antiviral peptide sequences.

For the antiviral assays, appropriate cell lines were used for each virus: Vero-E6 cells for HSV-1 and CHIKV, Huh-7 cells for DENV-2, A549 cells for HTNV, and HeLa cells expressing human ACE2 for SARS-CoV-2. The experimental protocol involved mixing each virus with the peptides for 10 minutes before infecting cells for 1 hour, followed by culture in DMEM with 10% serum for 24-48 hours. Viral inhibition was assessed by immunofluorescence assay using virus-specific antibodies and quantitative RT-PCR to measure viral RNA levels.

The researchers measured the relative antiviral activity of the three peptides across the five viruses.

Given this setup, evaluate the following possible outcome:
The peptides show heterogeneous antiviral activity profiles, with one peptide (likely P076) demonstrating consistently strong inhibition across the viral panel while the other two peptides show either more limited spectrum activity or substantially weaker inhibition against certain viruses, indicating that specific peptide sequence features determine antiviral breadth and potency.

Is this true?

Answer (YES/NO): NO